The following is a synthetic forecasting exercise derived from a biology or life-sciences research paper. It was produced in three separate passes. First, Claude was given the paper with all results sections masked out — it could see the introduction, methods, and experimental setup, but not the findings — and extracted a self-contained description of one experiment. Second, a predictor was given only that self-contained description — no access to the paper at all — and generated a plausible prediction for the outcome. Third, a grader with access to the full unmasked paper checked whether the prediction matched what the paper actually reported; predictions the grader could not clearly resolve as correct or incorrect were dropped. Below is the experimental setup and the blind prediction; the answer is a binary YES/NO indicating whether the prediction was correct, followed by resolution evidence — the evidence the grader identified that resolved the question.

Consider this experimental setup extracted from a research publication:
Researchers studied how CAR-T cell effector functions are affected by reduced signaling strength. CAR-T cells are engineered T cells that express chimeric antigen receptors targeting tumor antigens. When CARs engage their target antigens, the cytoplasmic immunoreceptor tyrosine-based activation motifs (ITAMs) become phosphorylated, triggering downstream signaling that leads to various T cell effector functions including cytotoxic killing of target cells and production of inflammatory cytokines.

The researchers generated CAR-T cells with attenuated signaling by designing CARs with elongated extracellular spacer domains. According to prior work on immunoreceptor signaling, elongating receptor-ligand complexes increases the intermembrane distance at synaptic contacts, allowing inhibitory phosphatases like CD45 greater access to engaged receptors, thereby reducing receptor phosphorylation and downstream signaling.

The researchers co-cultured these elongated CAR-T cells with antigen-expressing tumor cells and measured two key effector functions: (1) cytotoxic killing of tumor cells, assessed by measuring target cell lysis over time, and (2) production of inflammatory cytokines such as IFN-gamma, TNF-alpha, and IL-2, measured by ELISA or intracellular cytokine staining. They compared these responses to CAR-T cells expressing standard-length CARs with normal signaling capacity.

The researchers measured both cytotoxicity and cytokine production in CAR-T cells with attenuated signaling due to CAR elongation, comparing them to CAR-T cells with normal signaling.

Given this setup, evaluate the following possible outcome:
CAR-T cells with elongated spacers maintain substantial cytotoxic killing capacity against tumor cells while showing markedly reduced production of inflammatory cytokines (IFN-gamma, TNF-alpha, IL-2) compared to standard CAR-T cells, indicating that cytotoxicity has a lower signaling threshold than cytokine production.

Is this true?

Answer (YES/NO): YES